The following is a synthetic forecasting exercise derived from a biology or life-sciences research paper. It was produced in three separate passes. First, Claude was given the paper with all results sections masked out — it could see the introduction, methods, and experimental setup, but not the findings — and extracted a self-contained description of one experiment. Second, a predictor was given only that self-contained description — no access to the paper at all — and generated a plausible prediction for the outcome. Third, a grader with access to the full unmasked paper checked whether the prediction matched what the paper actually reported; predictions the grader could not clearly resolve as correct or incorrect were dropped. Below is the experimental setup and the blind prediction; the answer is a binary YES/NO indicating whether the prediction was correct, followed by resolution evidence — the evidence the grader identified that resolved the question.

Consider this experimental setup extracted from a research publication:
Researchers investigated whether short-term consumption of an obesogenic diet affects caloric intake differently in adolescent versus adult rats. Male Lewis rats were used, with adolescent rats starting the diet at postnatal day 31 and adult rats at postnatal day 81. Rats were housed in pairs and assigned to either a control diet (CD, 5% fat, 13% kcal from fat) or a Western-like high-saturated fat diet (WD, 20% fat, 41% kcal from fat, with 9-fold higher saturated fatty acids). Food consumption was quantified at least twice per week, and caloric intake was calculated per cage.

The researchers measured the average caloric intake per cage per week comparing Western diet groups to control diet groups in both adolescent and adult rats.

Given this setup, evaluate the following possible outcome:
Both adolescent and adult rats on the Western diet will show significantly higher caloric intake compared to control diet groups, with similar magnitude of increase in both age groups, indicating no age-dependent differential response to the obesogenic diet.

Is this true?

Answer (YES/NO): NO